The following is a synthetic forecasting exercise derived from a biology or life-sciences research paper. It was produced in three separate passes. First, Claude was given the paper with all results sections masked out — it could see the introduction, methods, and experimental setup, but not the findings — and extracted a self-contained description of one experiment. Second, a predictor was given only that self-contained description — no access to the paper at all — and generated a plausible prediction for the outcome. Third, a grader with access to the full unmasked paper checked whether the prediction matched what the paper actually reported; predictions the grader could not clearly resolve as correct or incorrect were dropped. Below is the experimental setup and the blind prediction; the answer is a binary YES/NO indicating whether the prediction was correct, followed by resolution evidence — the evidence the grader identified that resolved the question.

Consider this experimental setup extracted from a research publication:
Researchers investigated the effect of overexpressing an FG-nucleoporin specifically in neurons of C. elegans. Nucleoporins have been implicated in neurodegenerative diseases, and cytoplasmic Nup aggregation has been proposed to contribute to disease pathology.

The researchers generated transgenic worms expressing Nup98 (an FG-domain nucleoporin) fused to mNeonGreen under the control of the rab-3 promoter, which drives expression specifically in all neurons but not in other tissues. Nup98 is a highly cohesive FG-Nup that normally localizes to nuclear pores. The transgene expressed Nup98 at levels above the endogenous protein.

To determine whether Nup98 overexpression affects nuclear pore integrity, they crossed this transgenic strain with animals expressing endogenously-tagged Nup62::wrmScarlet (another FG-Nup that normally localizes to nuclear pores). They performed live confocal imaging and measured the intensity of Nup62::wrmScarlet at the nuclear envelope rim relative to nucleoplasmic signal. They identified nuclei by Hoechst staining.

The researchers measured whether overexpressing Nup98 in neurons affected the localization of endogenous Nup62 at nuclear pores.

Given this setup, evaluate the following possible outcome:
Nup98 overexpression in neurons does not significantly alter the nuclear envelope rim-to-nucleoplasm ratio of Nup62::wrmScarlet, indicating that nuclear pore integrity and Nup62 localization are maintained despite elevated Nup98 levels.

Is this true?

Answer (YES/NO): NO